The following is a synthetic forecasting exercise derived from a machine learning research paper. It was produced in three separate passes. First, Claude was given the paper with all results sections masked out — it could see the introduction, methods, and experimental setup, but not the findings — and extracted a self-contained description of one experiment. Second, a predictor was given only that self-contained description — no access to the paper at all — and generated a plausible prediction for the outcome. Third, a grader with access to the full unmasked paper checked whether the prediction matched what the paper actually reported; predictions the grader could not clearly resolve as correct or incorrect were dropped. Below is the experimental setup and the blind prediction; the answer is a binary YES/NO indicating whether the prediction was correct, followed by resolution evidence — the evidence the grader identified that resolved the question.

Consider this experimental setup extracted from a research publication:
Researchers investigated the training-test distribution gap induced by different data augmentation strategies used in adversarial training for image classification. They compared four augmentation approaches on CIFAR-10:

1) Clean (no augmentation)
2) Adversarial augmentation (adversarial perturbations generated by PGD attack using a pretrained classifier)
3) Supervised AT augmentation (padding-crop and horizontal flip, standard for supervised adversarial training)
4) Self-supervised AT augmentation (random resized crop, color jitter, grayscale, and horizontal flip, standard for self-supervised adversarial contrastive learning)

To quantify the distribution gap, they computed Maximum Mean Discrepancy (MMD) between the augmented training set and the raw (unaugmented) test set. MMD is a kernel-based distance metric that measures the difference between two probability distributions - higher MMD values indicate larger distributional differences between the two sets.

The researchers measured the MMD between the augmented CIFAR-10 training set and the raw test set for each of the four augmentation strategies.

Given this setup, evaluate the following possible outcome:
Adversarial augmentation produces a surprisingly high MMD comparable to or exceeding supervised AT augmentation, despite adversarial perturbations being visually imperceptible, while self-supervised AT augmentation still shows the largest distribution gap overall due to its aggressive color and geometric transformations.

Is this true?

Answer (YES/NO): NO